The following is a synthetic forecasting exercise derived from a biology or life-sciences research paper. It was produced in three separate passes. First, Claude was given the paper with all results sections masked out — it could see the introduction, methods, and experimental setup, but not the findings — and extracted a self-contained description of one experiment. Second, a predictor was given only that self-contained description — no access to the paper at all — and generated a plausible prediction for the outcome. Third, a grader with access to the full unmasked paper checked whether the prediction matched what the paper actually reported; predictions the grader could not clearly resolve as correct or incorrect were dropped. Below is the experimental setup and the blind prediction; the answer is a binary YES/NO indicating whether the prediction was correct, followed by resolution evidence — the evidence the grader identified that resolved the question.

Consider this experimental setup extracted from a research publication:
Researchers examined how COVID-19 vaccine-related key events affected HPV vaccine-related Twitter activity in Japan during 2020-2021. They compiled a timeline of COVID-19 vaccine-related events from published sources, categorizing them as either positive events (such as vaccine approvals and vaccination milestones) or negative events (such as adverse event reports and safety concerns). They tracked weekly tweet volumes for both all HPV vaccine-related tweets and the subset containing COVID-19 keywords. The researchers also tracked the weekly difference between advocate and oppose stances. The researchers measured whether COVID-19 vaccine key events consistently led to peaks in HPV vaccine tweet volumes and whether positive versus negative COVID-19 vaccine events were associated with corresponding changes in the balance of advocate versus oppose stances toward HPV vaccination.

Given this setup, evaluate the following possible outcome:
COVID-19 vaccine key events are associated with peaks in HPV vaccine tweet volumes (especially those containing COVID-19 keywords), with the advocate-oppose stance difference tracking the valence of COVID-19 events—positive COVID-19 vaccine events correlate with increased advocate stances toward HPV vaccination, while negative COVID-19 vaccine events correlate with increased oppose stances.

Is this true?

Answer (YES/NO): NO